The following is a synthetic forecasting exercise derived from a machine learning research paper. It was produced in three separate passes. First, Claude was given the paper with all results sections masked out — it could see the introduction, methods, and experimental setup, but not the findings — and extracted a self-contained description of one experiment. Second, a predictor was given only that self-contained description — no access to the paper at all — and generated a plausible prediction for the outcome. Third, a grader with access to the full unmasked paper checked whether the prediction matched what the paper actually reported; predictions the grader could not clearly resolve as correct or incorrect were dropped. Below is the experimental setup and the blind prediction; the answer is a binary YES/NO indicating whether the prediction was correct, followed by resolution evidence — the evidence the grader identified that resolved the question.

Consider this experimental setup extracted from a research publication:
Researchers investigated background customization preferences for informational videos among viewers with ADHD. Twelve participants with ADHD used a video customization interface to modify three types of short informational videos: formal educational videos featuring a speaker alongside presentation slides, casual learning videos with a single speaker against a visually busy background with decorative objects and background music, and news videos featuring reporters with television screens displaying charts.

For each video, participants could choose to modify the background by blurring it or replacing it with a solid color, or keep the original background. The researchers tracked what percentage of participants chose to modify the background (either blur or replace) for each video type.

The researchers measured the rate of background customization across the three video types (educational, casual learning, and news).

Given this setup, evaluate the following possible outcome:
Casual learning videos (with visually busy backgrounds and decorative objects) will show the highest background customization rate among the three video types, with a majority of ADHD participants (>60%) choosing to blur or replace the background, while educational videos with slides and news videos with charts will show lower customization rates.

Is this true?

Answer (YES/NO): NO